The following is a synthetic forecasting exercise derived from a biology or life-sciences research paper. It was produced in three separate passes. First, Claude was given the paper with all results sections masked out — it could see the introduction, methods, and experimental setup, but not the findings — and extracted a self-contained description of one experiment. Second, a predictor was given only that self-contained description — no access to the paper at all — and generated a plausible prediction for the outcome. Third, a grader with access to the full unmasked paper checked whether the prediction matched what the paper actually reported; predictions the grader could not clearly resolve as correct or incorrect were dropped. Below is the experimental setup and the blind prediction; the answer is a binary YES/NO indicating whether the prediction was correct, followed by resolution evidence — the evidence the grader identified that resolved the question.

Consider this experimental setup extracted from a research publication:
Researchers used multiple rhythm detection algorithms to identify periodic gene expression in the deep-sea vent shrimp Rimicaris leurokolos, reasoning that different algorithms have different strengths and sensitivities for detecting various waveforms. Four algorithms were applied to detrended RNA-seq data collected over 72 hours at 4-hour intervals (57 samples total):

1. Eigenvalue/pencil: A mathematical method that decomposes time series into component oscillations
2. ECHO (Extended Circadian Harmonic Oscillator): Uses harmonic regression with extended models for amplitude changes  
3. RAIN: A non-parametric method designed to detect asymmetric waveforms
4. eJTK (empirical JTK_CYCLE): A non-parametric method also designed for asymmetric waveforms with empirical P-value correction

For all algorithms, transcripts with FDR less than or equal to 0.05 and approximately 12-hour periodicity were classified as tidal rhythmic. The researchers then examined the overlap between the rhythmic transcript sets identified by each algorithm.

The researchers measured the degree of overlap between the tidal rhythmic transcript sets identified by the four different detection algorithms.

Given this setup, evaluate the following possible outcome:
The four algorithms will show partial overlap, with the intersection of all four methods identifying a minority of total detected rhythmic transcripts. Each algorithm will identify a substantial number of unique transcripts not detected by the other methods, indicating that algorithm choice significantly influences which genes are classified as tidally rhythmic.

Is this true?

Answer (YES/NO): YES